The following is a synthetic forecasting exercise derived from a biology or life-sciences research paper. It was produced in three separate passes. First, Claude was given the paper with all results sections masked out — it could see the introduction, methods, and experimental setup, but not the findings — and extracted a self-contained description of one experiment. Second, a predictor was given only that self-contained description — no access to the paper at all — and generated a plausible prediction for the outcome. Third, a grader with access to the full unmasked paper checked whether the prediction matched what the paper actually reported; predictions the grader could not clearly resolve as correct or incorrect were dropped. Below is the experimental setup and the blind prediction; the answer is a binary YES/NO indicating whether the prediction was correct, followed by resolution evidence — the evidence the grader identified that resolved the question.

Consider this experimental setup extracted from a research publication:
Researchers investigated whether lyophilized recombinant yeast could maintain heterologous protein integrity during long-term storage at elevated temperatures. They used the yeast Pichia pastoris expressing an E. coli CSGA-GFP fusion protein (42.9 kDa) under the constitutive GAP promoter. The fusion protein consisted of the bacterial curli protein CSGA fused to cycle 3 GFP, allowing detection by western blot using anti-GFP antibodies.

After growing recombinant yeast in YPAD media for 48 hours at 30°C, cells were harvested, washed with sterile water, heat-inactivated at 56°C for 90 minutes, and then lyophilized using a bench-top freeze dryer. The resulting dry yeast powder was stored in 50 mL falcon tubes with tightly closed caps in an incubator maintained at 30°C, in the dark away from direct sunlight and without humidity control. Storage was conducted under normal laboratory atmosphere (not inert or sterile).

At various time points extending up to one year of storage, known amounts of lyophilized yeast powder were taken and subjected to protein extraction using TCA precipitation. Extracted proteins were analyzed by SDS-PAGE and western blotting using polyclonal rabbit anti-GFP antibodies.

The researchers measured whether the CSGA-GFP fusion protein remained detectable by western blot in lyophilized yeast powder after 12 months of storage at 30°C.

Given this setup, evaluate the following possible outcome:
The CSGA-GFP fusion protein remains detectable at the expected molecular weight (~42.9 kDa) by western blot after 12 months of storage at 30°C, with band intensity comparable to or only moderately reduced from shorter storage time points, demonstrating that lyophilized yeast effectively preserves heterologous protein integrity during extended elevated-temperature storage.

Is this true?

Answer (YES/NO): YES